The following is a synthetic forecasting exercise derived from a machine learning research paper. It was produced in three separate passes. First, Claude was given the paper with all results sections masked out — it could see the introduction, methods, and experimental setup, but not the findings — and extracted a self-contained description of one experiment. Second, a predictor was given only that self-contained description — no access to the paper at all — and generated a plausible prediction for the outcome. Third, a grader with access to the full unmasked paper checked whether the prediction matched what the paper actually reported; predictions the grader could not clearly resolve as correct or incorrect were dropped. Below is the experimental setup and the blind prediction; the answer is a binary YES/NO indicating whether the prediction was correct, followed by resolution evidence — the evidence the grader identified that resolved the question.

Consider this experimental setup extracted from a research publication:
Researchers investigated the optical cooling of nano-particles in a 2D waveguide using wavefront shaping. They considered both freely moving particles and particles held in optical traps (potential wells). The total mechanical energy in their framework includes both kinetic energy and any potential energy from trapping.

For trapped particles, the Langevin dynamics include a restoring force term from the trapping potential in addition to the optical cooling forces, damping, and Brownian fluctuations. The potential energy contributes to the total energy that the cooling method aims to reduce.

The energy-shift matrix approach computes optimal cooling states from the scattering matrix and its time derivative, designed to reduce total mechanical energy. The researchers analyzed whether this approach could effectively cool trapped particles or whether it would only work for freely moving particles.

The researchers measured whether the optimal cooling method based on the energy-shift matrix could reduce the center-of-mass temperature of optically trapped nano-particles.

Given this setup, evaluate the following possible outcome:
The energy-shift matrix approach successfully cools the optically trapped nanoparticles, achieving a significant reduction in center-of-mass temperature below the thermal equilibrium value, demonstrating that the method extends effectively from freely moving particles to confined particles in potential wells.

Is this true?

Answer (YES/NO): YES